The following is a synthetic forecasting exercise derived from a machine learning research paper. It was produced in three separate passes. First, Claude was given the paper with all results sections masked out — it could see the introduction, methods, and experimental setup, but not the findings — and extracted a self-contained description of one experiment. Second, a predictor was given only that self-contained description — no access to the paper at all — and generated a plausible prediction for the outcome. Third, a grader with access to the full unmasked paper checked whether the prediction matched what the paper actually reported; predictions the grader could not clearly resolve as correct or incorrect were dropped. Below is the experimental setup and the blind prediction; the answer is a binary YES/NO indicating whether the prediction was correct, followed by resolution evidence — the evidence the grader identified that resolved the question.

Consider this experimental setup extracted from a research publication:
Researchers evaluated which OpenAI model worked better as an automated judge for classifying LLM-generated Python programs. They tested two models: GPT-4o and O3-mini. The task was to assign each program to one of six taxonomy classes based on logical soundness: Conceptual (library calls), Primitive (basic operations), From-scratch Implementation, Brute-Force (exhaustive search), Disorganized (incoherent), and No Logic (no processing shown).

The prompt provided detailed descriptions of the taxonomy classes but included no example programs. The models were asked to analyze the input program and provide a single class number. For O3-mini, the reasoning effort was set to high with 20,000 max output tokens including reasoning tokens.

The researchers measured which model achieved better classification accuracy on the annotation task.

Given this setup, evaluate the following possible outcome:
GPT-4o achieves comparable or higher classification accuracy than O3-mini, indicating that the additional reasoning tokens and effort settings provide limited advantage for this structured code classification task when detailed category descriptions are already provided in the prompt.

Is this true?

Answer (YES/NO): NO